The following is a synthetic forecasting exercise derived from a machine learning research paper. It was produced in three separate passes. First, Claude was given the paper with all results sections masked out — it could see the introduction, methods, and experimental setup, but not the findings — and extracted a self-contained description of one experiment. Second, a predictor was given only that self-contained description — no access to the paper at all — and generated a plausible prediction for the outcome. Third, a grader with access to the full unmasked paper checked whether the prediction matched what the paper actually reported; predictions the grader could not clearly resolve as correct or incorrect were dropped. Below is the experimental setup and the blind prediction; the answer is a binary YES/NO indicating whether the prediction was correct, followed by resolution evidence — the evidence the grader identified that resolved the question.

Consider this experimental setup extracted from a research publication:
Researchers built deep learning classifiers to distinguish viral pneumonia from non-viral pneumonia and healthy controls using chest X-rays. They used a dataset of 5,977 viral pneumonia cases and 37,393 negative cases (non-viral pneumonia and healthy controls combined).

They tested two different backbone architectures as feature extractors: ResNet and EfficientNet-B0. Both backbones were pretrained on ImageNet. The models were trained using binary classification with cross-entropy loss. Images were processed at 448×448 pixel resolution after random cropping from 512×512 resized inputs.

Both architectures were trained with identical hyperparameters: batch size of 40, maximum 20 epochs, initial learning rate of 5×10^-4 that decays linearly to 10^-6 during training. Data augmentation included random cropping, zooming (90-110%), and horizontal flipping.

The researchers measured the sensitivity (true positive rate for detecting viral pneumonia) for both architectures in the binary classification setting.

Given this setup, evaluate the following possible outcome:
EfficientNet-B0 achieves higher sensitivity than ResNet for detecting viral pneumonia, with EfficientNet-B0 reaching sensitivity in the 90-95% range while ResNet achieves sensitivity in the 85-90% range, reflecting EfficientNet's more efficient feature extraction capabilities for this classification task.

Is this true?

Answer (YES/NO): NO